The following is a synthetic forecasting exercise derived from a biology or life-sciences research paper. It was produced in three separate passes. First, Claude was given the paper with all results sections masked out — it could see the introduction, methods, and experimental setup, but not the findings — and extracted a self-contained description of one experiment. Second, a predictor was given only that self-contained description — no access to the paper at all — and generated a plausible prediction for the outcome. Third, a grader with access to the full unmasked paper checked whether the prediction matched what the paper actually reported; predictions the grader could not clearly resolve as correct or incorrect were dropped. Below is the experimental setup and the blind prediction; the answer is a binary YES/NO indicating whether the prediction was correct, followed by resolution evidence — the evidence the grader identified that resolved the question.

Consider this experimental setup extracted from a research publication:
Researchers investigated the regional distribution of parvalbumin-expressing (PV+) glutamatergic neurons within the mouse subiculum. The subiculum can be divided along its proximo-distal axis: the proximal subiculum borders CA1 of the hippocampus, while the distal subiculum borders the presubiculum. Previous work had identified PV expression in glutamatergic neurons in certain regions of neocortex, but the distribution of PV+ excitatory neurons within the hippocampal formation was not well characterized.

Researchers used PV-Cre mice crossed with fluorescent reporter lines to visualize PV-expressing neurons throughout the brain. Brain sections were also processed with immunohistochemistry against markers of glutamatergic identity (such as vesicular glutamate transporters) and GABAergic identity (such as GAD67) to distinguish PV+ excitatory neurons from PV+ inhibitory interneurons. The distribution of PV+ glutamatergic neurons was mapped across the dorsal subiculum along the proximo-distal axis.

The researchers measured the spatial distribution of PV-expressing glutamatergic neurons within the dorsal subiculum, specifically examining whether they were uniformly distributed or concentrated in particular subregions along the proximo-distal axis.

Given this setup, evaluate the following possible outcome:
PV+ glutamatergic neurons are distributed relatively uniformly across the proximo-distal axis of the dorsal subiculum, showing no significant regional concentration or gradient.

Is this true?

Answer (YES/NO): NO